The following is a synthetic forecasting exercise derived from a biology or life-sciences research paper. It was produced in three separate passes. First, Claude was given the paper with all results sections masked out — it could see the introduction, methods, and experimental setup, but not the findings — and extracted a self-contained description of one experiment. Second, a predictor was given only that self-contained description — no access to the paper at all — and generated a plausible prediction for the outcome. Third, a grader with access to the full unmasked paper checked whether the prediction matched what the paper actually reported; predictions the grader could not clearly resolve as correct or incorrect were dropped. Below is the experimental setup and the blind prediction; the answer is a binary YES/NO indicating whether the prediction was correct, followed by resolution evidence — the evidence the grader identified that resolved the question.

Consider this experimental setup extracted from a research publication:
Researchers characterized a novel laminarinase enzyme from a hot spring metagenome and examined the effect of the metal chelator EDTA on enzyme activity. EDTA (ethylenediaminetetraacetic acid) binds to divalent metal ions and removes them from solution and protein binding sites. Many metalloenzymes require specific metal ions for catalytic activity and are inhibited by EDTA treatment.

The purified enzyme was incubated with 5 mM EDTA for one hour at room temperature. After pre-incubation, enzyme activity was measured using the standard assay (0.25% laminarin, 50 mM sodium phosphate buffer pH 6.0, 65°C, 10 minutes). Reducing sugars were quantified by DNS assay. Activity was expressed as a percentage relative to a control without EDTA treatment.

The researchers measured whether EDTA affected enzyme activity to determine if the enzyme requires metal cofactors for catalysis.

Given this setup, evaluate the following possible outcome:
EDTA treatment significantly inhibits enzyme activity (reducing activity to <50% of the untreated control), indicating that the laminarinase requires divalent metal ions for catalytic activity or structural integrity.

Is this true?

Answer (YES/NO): NO